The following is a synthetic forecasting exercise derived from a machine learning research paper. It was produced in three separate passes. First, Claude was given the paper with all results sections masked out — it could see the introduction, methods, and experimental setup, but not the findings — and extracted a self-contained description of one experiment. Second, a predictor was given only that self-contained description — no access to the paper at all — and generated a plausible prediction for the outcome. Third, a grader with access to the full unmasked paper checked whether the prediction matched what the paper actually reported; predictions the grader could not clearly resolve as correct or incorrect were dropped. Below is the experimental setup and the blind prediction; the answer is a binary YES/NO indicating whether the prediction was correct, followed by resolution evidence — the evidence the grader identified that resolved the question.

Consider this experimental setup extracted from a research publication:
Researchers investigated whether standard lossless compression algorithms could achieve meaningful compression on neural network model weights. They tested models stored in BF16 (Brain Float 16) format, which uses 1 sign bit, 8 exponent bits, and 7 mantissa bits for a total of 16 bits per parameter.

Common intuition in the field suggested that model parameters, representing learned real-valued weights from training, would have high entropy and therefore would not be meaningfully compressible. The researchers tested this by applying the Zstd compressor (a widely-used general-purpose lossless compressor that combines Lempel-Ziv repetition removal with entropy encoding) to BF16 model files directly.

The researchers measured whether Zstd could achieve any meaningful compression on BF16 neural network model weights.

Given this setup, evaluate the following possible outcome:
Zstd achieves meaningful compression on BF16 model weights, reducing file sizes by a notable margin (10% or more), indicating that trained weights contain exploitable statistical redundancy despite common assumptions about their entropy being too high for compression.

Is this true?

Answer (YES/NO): YES